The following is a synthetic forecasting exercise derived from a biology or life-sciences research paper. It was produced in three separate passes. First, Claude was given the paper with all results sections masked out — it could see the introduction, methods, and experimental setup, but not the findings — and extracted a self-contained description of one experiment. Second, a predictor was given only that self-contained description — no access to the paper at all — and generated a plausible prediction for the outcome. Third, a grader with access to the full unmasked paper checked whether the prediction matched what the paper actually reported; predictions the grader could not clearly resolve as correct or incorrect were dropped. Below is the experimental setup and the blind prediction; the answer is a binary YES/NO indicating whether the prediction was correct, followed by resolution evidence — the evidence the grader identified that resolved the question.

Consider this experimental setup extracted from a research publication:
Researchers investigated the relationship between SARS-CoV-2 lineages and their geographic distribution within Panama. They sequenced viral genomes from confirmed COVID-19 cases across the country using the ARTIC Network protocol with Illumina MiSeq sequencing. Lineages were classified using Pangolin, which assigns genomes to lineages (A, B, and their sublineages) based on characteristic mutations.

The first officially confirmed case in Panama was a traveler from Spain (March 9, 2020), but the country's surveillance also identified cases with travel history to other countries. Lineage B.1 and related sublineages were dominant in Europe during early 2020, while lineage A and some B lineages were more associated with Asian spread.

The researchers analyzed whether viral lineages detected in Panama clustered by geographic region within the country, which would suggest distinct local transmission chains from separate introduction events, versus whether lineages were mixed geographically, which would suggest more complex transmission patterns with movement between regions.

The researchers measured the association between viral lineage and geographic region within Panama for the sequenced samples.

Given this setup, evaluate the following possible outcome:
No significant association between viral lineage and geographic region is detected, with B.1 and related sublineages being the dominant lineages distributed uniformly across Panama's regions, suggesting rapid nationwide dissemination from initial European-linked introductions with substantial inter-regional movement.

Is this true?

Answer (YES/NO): NO